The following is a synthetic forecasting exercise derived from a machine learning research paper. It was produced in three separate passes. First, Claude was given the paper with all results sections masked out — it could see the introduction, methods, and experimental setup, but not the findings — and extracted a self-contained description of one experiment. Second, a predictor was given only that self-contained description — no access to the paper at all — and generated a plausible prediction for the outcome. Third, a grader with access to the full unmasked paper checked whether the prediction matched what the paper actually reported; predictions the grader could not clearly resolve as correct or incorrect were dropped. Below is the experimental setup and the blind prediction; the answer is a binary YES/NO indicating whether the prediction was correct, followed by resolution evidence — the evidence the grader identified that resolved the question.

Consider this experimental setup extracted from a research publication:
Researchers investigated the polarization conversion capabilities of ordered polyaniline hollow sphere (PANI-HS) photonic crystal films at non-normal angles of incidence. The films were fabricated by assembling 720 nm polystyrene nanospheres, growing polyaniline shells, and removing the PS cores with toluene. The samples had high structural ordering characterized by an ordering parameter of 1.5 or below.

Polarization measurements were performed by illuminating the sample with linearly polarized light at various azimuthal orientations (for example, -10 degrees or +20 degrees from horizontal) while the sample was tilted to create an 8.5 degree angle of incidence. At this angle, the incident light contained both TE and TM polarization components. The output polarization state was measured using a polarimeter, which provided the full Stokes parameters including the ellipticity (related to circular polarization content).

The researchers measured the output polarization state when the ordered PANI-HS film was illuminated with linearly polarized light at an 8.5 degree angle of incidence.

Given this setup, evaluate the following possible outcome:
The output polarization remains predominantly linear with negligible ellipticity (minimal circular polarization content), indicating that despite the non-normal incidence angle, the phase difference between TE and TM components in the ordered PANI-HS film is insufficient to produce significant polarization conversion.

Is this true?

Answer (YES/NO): NO